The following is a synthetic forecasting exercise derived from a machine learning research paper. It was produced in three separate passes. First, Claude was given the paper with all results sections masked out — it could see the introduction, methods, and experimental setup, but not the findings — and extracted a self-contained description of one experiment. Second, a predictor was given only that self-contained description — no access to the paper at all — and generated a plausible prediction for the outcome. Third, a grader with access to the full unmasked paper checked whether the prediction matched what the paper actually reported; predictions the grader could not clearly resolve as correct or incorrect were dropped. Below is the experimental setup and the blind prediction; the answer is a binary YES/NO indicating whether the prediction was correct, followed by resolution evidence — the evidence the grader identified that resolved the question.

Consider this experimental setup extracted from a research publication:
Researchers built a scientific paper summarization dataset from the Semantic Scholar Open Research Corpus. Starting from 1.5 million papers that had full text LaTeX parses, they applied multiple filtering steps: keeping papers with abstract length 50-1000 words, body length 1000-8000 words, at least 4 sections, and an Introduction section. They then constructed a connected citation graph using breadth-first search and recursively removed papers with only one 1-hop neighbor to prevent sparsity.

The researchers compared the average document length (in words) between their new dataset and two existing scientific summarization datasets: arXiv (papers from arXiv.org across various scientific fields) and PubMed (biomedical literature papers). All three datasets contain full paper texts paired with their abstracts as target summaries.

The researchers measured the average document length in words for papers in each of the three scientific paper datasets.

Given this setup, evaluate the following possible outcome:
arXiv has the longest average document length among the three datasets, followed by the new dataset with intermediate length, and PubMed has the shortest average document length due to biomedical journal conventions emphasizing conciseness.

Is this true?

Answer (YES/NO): NO